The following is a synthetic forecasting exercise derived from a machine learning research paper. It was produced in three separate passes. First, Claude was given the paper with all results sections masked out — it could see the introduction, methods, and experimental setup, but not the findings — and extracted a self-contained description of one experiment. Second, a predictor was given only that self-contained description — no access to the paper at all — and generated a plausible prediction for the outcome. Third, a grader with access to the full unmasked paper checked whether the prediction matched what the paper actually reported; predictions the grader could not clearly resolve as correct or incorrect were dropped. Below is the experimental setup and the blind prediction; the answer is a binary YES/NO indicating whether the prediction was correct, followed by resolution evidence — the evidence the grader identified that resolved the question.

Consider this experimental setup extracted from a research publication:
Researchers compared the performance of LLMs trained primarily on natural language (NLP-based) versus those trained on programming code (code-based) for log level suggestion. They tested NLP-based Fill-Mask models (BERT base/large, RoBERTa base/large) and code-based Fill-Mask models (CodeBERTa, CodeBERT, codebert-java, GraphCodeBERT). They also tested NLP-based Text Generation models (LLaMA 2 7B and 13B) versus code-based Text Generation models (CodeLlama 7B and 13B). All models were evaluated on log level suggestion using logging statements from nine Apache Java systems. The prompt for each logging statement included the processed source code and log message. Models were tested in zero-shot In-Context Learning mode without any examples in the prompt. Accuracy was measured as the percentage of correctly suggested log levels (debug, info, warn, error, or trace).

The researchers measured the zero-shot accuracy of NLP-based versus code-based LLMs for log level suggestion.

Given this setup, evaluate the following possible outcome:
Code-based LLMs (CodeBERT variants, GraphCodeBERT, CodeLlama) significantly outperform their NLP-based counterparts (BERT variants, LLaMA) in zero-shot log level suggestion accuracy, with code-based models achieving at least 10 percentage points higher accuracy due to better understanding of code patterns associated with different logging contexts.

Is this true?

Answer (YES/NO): NO